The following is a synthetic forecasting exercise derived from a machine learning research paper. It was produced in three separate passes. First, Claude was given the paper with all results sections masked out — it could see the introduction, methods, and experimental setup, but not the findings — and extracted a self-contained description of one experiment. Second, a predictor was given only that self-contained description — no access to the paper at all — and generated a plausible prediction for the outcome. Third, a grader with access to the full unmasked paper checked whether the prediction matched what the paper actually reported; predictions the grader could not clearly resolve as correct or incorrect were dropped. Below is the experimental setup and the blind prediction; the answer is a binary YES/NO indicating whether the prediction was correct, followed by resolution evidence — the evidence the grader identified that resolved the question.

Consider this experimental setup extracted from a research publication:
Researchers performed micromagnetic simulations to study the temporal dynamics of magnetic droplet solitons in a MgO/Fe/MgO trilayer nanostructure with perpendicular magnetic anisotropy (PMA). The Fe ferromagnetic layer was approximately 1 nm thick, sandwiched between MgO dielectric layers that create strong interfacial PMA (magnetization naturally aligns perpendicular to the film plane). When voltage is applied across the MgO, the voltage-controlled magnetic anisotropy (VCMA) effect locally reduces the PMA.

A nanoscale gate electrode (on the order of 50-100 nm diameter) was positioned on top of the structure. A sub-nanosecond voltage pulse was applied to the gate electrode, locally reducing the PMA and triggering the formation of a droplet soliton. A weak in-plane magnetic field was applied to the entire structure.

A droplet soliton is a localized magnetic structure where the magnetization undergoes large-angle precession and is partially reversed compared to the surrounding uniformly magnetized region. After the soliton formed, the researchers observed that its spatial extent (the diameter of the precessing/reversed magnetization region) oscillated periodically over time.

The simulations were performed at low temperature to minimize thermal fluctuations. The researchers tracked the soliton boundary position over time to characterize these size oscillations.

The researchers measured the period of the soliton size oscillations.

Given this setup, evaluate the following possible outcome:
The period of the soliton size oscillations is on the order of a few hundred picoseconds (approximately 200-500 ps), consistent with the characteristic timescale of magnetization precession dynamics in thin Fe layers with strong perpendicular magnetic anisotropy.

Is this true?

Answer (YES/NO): NO